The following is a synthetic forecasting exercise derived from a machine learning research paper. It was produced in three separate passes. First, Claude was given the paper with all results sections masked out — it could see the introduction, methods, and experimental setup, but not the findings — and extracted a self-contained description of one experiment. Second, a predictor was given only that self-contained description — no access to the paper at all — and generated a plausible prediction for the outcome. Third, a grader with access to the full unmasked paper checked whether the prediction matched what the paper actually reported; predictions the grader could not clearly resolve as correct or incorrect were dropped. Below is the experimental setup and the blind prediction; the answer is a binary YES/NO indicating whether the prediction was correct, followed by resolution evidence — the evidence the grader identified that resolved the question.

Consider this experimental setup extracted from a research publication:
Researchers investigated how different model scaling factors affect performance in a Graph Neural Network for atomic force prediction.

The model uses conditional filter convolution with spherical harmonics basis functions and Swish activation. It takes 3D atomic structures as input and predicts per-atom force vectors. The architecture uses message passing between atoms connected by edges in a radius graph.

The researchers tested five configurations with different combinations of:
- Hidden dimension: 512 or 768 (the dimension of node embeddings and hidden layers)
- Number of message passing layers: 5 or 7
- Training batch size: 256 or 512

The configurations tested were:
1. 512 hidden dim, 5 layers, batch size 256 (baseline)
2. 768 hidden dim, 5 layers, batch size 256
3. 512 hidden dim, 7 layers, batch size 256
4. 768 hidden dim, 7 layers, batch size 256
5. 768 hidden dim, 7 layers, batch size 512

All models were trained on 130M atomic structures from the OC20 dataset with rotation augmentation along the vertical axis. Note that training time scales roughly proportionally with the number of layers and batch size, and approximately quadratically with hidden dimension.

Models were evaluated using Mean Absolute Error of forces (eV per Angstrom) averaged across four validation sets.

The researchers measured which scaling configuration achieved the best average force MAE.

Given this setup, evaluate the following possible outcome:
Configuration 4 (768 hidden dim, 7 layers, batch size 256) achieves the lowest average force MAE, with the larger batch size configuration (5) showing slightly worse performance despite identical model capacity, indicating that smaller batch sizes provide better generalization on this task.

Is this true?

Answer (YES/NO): NO